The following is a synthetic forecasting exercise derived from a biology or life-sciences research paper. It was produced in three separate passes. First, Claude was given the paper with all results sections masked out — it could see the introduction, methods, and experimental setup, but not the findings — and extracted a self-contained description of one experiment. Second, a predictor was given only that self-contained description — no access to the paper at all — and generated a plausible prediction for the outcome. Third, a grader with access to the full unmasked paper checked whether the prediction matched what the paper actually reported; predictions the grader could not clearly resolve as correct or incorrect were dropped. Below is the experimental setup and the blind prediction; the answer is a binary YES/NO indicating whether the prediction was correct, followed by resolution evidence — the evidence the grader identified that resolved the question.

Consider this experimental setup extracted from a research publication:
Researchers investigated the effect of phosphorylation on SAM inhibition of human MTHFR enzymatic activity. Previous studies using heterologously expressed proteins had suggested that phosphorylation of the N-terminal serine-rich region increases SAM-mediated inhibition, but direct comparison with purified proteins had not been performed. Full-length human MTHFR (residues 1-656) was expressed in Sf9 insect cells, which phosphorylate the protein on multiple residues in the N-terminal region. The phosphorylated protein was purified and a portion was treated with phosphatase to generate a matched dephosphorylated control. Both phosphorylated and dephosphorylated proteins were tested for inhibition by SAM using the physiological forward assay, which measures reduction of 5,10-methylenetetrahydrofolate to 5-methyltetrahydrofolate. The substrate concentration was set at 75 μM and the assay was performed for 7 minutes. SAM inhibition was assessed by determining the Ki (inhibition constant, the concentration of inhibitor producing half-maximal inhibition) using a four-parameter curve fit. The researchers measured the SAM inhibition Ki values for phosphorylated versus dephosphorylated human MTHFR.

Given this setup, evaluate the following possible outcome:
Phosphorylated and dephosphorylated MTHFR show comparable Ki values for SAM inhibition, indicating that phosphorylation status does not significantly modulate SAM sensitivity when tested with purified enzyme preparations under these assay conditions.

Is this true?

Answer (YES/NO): NO